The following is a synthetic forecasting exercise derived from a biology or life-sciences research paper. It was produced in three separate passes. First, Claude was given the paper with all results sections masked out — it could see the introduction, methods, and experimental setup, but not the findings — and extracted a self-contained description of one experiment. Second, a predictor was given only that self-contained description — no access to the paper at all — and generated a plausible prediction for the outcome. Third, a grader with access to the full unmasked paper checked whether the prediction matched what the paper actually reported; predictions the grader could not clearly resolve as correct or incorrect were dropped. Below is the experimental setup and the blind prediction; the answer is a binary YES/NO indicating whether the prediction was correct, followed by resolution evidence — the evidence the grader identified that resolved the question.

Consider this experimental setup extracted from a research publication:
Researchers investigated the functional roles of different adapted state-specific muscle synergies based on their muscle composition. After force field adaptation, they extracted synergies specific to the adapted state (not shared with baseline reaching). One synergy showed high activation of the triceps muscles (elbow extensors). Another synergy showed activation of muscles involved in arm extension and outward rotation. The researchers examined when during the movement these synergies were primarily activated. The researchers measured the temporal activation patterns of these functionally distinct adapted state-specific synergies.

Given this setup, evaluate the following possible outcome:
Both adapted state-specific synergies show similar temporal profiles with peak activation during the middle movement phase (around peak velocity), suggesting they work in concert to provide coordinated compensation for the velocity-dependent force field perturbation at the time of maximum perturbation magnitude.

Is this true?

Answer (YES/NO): NO